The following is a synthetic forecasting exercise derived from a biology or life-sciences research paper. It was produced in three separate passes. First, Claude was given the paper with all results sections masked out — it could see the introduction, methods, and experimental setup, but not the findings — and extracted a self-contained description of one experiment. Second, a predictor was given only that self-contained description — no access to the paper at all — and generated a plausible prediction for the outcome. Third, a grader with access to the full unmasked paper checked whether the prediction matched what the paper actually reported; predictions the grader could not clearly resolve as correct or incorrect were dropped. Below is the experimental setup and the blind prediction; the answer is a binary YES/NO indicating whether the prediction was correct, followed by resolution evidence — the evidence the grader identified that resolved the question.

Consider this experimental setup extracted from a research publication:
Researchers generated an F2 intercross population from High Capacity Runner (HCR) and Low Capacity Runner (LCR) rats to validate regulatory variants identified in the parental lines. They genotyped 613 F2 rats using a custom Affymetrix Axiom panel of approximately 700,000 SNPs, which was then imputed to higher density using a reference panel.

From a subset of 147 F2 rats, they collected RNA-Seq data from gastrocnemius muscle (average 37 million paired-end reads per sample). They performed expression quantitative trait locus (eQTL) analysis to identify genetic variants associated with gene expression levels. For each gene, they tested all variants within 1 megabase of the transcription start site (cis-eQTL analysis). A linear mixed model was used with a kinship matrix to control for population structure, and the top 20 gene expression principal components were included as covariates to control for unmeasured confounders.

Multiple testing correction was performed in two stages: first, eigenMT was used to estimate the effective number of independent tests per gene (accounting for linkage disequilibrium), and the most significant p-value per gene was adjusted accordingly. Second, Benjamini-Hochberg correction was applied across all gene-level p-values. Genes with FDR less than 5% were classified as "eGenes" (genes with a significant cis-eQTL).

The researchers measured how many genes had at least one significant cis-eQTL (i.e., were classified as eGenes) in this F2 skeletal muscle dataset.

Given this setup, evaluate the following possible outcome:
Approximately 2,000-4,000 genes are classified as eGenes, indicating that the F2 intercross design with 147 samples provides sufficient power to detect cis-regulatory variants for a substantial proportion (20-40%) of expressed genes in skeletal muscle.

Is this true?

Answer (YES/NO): NO